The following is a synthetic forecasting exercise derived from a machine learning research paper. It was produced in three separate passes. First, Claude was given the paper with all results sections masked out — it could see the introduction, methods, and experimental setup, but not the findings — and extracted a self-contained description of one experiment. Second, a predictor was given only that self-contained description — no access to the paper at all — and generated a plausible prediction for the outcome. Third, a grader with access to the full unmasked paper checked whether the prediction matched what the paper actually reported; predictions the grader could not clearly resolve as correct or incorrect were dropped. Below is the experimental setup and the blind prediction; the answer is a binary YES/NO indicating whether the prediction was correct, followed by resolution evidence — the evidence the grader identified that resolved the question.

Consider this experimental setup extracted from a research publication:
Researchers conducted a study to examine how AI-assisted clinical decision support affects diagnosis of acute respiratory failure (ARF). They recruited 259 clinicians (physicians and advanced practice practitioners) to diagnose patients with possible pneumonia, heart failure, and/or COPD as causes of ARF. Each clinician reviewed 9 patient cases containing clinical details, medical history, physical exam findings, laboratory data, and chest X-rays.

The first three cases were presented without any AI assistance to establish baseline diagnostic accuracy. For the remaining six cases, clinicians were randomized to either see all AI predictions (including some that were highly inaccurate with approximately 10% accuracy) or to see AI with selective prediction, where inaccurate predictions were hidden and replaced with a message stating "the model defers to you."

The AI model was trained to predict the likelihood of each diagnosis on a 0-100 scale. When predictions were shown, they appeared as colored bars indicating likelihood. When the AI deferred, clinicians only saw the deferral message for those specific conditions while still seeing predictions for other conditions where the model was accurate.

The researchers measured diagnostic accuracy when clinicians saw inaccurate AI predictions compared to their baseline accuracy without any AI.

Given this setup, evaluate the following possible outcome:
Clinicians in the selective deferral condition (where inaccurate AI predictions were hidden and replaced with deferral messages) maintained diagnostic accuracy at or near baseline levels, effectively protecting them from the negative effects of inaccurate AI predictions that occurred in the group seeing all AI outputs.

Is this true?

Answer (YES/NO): YES